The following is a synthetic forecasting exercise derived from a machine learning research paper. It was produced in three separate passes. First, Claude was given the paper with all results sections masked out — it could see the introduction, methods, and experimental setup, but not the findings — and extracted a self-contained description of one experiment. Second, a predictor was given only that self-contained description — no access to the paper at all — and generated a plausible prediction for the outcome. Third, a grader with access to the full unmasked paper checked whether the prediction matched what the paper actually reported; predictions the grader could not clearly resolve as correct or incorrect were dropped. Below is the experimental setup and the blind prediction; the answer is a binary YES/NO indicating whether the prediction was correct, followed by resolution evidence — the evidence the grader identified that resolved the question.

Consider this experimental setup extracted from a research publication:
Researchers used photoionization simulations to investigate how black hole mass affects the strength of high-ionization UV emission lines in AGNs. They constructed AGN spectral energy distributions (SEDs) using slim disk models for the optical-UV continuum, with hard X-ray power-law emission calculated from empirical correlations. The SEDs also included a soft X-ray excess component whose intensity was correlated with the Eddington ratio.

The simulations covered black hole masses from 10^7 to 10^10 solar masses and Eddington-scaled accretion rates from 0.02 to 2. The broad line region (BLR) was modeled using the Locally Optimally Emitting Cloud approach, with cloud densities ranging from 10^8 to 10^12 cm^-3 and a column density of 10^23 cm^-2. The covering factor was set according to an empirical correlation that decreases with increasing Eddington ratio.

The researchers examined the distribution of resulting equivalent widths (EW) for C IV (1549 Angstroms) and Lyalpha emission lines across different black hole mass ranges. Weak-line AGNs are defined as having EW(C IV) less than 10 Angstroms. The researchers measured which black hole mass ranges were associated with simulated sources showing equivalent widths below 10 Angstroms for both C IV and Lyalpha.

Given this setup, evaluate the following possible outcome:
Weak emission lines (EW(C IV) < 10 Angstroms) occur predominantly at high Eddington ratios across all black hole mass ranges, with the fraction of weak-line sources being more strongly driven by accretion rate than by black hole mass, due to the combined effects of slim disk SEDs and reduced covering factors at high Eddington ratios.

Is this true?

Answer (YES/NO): NO